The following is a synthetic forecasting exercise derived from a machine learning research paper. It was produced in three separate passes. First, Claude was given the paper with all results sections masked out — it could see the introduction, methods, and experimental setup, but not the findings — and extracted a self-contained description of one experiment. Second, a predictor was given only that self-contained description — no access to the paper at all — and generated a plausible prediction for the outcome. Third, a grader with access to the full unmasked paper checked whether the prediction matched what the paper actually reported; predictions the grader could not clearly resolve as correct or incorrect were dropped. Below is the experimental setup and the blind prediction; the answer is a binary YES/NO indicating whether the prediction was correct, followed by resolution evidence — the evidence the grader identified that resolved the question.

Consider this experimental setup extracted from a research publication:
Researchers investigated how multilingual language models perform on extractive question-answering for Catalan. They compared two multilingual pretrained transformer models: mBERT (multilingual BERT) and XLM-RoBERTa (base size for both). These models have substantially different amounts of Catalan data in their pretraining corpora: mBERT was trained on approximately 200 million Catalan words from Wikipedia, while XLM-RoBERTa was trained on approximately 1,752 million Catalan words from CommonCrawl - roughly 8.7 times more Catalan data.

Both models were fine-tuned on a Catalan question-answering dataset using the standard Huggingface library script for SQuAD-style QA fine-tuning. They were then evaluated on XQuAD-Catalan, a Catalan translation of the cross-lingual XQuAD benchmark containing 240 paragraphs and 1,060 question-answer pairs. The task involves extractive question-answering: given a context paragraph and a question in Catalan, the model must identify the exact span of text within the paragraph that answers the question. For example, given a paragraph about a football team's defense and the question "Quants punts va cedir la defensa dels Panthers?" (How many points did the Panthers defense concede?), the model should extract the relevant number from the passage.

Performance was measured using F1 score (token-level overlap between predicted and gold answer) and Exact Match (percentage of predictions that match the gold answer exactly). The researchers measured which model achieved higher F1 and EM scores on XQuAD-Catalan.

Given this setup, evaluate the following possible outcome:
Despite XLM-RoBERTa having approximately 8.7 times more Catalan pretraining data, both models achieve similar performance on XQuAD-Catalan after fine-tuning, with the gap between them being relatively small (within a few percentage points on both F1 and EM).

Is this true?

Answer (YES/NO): YES